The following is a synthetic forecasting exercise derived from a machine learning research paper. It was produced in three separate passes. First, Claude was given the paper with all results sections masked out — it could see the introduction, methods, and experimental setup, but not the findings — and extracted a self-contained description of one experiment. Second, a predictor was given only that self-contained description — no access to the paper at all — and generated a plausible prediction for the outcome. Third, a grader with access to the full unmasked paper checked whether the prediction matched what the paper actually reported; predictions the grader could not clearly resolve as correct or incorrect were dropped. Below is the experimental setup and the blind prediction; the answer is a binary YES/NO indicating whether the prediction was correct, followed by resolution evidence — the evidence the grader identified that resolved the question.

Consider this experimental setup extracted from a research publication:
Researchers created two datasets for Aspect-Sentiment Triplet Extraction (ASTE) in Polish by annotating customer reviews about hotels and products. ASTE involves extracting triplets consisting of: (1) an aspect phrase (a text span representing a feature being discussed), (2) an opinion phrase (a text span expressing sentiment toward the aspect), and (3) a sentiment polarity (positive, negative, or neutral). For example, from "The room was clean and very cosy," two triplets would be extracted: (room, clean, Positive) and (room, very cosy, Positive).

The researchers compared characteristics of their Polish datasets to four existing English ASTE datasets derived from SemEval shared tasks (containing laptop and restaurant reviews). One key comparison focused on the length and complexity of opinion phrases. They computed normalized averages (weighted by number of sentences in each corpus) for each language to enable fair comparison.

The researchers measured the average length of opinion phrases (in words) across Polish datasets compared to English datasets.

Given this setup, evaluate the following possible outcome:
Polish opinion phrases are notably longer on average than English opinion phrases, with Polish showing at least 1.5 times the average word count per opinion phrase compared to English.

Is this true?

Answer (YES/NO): YES